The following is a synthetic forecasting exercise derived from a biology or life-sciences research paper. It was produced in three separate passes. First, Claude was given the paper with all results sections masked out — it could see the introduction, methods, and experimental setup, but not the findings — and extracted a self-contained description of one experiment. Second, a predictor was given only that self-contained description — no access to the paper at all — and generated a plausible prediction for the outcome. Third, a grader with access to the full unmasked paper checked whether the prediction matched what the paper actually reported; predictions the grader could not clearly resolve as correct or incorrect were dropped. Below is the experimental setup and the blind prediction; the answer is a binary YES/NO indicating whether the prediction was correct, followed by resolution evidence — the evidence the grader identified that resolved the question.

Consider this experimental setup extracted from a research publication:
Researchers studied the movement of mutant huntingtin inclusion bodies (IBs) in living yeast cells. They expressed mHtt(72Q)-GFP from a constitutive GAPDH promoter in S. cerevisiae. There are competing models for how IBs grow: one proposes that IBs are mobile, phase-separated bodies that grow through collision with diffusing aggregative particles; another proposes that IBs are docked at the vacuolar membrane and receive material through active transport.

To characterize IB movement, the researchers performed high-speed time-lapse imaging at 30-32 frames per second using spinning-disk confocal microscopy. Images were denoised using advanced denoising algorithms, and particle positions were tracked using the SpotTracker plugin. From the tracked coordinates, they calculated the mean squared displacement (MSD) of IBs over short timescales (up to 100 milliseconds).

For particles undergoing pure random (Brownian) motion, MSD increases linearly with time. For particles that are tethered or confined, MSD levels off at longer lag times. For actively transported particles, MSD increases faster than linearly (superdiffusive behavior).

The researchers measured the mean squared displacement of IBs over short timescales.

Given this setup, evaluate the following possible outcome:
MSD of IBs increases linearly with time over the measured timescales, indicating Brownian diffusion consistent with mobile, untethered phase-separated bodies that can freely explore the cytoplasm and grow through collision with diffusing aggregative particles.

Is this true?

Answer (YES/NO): YES